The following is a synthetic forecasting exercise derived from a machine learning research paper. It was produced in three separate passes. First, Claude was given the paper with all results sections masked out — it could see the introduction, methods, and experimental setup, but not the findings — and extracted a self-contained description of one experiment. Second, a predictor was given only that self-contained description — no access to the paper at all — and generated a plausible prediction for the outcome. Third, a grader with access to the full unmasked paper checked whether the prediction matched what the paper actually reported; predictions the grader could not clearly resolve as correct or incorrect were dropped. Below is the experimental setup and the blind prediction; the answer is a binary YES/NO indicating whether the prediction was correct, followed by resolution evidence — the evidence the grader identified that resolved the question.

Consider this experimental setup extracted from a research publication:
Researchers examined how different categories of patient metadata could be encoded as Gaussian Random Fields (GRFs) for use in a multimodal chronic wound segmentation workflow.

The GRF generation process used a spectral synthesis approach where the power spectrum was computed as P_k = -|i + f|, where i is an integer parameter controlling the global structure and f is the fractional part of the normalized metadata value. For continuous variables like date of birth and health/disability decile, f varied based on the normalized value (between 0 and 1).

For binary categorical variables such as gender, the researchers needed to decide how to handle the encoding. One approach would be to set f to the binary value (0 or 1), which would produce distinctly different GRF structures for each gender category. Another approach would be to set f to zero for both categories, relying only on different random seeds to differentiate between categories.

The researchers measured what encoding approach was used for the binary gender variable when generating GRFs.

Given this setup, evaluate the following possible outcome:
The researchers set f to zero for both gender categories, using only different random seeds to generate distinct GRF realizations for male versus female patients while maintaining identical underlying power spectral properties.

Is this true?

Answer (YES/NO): NO